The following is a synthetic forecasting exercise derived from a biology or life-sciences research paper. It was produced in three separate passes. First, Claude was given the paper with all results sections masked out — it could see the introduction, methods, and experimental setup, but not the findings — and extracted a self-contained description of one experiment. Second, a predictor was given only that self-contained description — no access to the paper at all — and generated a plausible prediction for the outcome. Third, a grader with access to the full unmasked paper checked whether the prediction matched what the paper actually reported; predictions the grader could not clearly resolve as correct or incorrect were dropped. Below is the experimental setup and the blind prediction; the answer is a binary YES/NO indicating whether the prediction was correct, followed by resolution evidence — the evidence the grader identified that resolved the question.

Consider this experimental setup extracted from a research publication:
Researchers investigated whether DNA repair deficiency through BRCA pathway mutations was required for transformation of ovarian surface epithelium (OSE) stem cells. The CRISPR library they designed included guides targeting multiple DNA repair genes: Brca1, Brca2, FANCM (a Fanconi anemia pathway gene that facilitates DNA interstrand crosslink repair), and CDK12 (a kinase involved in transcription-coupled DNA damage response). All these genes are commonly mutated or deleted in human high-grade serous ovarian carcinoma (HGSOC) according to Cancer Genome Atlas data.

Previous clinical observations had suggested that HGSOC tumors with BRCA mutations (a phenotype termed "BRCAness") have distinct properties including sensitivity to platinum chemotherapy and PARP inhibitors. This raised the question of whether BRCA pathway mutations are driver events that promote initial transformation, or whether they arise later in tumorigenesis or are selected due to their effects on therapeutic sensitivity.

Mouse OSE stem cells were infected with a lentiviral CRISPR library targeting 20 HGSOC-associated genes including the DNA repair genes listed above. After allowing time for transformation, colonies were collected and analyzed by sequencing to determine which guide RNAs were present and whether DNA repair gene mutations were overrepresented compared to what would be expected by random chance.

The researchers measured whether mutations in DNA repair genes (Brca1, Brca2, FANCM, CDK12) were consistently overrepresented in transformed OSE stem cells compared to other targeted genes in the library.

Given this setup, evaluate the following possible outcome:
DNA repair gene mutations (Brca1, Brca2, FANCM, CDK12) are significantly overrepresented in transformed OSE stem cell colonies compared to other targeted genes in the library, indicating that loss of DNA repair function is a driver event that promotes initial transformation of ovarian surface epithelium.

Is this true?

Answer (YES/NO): NO